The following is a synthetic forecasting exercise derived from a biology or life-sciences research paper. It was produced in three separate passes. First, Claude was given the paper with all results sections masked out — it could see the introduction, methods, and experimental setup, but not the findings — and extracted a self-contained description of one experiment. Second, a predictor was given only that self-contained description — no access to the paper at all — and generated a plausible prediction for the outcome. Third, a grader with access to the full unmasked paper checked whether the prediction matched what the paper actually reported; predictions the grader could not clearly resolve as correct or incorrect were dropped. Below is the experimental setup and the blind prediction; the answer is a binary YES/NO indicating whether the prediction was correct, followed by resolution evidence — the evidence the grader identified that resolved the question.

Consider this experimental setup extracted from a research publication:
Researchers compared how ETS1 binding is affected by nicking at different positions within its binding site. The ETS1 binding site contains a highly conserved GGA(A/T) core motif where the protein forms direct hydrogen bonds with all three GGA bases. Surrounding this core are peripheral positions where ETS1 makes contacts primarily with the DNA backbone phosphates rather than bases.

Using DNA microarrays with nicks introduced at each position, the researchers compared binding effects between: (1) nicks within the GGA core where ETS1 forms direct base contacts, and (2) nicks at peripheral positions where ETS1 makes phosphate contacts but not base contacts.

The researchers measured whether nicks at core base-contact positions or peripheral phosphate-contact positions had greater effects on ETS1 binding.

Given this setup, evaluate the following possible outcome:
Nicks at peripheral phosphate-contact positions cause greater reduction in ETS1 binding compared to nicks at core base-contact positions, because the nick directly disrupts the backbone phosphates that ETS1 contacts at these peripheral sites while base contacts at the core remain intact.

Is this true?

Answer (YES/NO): YES